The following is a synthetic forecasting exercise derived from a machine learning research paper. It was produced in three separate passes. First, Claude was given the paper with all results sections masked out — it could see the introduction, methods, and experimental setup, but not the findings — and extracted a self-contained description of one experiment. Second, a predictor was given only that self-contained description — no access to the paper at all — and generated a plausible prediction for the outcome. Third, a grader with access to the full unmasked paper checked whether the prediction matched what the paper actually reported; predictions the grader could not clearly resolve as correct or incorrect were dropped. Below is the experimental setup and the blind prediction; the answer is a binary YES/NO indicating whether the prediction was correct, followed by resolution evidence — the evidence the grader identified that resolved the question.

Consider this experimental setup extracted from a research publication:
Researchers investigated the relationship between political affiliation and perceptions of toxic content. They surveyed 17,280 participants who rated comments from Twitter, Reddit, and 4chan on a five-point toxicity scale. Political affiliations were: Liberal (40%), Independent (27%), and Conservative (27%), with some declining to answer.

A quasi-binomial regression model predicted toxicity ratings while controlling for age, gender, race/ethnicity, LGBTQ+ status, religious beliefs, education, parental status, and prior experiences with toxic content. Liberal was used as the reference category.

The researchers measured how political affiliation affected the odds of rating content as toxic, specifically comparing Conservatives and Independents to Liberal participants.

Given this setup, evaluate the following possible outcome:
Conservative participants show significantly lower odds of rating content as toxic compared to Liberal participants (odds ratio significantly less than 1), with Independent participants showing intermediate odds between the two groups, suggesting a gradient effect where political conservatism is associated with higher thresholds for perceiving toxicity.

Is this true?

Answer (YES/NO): NO